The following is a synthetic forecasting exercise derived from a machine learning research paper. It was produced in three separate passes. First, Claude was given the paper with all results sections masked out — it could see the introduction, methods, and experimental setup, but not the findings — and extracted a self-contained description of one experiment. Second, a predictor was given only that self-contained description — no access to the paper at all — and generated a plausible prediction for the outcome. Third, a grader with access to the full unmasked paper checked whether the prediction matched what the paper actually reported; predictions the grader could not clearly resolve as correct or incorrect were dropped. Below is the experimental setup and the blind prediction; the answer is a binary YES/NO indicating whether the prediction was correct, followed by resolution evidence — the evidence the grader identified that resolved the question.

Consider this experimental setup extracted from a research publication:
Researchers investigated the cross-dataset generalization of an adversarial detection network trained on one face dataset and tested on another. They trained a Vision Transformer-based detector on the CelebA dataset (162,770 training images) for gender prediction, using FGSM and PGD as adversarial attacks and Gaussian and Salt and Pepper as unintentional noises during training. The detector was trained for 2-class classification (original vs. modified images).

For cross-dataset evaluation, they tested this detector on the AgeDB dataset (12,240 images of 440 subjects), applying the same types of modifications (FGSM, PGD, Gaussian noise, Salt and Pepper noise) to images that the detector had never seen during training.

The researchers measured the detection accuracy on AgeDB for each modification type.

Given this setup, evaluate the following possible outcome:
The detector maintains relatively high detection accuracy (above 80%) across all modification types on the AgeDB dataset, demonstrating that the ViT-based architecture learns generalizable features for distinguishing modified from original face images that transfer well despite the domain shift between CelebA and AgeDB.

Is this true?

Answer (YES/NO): NO